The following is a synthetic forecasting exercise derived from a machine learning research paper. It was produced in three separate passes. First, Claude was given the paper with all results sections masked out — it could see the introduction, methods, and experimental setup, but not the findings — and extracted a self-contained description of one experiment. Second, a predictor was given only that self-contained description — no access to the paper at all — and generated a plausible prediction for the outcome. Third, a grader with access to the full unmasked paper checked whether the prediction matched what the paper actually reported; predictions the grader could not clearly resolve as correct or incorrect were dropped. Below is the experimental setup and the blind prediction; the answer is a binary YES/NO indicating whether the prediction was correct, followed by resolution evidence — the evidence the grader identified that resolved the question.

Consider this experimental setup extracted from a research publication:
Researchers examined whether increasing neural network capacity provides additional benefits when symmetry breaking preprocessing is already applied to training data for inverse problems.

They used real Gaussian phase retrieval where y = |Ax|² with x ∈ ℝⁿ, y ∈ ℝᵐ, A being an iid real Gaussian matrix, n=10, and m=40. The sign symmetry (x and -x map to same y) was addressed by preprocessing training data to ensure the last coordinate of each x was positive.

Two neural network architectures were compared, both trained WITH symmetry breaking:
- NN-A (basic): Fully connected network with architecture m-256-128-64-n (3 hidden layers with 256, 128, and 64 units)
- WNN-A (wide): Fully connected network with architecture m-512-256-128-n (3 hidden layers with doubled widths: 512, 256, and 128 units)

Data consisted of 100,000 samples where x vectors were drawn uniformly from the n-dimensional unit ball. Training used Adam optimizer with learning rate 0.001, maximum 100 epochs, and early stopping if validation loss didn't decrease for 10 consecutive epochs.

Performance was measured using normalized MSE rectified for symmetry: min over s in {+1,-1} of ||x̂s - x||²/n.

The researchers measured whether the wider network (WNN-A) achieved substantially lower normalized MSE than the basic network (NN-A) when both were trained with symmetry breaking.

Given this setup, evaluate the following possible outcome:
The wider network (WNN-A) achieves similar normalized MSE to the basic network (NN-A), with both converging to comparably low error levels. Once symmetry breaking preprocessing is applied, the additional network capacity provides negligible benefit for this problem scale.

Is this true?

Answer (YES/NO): NO